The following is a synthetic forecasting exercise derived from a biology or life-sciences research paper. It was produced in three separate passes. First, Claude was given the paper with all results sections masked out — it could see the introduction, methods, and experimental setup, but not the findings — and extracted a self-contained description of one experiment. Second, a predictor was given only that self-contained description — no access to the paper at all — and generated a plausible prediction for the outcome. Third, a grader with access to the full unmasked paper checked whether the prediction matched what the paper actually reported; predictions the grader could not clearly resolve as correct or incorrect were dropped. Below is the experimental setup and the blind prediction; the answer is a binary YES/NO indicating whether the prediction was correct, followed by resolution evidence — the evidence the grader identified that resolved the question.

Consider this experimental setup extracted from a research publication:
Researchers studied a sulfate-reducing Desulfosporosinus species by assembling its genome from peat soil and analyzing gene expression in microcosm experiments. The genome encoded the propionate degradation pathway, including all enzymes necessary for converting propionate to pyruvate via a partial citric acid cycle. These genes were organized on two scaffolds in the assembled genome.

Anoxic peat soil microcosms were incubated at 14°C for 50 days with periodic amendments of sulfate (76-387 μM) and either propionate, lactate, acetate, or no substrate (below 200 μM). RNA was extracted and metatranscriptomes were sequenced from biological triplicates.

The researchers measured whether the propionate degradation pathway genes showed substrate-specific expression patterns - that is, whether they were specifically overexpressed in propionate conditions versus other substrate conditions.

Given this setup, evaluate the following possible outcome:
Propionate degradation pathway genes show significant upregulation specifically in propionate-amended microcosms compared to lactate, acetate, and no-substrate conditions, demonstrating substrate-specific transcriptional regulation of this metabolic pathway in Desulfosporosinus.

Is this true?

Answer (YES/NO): YES